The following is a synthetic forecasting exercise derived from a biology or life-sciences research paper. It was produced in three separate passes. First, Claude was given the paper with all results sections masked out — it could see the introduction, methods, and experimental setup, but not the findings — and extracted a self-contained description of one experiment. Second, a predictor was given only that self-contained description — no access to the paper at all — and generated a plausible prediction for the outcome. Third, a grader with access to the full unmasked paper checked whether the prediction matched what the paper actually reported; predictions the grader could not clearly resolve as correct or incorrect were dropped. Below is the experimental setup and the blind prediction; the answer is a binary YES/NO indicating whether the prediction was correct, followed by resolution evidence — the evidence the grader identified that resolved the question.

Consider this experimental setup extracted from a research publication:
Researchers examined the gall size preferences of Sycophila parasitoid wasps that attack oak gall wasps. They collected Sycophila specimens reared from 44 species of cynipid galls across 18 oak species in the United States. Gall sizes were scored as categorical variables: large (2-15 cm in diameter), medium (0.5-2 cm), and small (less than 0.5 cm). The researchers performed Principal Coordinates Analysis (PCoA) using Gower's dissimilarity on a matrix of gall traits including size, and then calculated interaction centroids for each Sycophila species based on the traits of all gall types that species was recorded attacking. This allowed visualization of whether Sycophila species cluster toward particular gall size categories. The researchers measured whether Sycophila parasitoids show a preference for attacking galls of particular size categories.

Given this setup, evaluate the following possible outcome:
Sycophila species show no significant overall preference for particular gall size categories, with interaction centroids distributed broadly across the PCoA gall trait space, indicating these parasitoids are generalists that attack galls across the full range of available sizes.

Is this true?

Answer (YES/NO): NO